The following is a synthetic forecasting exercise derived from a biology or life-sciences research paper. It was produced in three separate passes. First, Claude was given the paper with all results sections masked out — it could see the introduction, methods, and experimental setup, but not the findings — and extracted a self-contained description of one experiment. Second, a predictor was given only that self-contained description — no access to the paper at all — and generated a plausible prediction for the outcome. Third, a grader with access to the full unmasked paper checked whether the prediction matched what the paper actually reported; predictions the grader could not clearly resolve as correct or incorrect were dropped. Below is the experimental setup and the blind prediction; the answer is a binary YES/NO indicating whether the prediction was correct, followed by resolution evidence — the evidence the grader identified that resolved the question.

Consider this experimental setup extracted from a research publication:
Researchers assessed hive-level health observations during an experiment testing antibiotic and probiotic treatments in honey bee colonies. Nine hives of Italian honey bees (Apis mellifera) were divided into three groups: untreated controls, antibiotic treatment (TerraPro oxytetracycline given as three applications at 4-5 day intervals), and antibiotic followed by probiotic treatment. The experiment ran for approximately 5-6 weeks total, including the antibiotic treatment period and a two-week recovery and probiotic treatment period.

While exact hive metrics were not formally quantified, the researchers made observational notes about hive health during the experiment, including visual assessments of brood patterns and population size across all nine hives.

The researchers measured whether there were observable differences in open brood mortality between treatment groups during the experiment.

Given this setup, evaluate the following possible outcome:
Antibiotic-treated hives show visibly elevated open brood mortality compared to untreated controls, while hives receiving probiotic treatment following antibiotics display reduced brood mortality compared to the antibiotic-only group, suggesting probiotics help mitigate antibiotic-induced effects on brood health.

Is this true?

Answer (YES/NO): NO